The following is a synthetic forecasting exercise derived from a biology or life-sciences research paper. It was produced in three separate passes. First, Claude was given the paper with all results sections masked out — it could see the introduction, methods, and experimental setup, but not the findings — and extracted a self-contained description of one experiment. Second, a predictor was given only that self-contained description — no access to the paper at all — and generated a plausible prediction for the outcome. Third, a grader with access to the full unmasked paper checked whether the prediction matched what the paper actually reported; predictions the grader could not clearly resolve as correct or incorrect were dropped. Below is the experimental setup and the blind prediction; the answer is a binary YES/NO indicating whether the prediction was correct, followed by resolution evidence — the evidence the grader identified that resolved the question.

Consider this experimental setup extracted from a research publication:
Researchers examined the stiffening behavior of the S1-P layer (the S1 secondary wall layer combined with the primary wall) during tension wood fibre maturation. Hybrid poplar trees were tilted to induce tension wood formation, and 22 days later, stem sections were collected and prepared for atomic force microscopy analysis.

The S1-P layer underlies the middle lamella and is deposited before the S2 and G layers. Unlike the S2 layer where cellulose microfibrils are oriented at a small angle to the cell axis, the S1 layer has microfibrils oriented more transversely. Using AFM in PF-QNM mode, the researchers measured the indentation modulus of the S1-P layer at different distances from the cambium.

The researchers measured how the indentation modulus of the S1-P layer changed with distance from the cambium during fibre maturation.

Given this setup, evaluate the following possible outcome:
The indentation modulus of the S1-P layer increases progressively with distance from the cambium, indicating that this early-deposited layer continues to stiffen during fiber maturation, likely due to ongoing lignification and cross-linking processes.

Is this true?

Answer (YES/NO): YES